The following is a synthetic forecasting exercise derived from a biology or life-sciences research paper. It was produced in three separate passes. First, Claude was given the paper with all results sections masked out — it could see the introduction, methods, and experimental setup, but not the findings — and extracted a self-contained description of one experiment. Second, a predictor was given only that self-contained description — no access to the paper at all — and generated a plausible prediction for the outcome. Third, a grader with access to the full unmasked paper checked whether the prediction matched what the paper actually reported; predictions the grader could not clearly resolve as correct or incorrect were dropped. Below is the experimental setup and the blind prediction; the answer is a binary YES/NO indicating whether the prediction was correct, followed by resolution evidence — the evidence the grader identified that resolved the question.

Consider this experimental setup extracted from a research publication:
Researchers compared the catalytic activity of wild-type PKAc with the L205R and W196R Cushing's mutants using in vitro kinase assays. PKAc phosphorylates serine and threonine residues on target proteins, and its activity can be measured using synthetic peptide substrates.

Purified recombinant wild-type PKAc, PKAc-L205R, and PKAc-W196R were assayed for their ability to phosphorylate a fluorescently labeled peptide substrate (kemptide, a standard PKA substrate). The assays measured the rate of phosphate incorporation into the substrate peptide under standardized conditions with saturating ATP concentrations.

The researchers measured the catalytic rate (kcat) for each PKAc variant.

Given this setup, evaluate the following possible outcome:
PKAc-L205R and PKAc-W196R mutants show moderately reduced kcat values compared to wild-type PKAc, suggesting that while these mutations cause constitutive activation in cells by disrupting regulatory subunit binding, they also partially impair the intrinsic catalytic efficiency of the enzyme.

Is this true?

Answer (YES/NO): NO